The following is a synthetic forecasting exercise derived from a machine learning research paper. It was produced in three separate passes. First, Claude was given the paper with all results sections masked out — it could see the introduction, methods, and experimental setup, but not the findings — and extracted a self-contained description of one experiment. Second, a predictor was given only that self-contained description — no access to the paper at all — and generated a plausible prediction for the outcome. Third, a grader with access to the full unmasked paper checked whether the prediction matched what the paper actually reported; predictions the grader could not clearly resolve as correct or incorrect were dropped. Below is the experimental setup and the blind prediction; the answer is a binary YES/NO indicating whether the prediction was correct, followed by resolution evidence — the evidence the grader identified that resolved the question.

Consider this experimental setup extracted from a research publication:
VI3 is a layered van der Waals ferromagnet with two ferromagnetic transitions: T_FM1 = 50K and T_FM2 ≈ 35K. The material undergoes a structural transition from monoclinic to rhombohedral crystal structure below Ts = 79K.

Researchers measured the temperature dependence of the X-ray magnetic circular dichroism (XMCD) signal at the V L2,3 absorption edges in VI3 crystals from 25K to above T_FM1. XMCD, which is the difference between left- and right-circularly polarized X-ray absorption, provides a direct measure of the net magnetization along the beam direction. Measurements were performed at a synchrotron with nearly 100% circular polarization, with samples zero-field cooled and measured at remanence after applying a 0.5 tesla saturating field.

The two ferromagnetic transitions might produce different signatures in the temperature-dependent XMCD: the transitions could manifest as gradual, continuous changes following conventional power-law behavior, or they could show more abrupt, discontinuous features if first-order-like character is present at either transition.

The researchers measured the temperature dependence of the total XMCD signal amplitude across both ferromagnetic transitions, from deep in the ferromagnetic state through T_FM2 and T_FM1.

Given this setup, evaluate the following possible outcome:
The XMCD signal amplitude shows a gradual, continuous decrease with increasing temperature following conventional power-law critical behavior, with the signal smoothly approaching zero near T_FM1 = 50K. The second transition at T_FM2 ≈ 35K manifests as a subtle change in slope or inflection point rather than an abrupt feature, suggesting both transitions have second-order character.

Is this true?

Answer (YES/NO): NO